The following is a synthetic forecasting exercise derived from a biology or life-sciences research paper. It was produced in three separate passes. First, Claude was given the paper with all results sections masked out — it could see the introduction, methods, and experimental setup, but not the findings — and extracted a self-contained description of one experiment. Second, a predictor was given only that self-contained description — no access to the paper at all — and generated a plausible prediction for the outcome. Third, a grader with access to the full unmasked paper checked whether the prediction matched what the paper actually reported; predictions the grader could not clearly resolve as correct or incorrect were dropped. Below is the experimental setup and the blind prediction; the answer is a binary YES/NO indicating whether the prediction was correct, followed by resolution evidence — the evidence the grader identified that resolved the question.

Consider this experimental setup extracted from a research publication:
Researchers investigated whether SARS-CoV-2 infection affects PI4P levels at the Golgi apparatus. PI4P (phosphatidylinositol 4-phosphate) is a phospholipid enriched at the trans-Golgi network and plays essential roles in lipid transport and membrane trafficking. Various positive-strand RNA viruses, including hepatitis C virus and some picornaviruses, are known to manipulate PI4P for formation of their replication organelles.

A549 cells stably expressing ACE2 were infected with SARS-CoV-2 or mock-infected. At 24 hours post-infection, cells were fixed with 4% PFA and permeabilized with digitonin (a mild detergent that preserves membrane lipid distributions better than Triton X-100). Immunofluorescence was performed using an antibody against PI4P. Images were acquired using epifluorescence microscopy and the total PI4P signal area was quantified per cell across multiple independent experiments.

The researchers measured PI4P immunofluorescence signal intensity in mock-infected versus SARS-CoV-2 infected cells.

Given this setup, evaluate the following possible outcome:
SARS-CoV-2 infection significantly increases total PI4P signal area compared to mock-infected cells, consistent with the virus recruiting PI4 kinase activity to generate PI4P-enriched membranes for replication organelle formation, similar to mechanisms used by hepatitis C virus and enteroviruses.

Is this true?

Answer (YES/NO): NO